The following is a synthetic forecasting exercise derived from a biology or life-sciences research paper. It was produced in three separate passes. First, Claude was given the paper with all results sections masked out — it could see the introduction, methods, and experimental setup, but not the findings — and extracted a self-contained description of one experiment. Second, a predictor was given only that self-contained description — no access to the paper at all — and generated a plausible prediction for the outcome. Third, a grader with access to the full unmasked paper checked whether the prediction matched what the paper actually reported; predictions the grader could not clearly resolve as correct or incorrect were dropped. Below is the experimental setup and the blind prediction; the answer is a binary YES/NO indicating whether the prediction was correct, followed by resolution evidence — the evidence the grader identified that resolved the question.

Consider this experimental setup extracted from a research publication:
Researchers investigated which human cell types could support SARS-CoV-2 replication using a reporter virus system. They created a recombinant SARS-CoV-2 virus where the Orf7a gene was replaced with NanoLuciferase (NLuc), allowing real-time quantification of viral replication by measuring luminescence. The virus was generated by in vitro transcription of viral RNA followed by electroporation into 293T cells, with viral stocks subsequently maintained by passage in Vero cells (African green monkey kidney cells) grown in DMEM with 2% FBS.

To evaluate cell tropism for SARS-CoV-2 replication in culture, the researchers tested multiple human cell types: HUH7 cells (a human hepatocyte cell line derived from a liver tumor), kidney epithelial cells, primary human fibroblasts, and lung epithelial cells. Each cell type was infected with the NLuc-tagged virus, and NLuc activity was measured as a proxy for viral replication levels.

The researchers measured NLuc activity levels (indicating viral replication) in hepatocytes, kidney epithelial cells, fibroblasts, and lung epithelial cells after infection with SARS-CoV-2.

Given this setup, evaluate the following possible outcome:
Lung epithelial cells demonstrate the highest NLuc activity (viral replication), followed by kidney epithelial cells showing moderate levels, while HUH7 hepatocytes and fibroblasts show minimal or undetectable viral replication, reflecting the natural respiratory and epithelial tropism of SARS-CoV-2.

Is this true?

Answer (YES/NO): NO